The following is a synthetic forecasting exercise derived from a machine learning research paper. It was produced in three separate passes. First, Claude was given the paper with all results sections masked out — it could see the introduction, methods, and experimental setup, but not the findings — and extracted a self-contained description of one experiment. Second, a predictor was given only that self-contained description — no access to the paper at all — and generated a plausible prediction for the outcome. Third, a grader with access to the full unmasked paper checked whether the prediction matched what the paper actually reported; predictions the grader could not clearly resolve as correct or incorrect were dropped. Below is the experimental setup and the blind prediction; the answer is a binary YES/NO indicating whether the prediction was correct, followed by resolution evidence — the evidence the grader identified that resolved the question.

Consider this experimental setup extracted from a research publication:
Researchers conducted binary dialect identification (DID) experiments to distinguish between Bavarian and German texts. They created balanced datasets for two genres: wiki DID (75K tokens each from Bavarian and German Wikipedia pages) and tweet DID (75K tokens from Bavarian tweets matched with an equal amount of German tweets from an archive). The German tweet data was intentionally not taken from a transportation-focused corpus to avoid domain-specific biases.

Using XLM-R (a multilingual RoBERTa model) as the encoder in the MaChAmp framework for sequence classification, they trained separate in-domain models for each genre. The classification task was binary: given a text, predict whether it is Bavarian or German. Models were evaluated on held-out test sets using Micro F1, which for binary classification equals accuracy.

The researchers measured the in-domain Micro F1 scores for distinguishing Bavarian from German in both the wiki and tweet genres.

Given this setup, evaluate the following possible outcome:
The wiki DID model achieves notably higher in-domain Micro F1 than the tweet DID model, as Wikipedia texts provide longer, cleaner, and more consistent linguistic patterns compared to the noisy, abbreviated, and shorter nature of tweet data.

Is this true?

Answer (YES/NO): YES